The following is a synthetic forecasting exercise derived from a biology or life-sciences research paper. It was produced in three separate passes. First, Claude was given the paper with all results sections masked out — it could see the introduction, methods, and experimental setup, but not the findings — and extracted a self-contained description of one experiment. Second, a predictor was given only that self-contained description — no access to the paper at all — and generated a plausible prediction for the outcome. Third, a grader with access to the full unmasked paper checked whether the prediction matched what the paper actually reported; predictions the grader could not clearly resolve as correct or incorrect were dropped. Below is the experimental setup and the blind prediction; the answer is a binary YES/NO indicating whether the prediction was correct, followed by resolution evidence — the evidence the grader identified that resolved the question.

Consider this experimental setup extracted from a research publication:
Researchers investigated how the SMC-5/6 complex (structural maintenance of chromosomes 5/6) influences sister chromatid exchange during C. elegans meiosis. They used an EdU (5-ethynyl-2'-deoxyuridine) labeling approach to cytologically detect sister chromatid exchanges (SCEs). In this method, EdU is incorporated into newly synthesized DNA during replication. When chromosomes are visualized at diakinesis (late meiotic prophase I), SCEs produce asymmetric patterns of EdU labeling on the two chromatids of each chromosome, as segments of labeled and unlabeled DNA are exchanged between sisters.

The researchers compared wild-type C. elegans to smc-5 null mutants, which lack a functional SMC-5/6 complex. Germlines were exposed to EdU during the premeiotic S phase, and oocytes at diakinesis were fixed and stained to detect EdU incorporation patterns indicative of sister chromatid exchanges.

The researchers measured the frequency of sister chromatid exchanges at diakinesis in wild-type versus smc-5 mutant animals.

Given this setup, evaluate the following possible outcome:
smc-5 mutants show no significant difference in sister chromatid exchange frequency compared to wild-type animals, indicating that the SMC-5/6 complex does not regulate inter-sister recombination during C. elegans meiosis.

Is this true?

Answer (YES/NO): NO